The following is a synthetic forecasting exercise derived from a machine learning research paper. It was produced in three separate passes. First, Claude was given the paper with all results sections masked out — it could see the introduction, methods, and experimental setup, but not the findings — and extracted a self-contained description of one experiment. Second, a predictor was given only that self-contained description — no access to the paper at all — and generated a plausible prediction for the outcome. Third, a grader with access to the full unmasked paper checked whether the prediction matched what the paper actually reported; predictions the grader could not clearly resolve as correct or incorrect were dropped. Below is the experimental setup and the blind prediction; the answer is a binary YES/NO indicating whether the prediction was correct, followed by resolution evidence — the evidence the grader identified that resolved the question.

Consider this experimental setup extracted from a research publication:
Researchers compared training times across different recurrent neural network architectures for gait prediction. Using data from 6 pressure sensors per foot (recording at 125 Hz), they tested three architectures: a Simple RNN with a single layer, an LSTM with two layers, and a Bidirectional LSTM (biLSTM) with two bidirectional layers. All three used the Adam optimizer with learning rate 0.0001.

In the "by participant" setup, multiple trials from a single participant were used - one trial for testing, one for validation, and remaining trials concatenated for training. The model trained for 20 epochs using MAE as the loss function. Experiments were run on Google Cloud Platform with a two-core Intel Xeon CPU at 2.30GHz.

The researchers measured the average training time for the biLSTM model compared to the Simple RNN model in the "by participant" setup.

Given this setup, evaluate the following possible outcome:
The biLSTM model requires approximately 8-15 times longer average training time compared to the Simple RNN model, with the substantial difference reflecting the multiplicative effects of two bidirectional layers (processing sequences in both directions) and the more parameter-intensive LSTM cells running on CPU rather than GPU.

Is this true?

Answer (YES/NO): NO